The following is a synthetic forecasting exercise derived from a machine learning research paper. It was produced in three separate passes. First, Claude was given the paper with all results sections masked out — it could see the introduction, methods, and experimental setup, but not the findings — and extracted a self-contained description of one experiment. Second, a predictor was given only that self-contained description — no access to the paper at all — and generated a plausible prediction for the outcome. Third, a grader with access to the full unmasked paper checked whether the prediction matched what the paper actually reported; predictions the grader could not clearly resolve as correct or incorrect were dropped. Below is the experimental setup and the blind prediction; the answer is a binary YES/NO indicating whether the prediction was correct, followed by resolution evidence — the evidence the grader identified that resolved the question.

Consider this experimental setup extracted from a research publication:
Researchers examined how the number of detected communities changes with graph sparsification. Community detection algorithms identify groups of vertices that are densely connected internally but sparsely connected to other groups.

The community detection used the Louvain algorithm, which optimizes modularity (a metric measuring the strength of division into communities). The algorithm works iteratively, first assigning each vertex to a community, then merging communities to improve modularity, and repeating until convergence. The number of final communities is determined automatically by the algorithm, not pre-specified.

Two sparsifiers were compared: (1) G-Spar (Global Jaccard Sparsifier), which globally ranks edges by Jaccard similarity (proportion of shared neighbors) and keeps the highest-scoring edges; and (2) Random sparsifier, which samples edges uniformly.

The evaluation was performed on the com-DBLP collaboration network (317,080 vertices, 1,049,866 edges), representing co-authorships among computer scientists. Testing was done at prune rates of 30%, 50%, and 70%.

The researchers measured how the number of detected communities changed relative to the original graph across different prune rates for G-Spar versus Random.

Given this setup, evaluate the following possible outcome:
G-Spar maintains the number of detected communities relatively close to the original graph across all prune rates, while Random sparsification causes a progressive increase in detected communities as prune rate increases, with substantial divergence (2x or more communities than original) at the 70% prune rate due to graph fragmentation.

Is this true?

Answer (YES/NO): NO